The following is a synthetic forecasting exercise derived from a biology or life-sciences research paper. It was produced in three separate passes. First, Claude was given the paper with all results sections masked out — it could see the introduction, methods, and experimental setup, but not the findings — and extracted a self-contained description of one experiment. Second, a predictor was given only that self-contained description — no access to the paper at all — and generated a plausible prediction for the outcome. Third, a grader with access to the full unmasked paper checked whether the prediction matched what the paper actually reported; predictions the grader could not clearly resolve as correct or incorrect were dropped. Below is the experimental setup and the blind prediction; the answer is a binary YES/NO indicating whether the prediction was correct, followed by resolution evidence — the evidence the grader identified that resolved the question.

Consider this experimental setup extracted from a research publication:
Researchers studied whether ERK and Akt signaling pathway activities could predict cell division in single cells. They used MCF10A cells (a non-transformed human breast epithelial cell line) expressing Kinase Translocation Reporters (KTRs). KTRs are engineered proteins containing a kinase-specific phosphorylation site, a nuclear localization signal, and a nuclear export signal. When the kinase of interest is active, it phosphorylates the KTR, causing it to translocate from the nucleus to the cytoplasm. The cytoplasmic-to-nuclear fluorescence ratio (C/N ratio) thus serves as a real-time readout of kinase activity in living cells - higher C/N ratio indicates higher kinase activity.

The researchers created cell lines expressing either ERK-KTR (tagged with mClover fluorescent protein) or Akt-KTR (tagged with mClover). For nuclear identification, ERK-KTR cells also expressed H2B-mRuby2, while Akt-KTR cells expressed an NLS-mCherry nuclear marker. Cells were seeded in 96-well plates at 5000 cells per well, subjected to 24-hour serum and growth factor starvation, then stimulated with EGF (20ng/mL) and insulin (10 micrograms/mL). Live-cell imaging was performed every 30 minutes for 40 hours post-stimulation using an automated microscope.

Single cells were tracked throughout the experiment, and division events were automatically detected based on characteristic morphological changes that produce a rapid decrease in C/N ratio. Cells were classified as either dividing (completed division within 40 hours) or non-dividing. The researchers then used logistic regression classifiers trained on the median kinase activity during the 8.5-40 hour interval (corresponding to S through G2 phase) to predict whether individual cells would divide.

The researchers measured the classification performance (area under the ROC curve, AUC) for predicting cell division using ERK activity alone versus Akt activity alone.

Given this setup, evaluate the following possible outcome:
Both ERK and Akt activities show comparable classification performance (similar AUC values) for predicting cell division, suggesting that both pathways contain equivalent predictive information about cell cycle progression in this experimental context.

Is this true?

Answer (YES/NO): NO